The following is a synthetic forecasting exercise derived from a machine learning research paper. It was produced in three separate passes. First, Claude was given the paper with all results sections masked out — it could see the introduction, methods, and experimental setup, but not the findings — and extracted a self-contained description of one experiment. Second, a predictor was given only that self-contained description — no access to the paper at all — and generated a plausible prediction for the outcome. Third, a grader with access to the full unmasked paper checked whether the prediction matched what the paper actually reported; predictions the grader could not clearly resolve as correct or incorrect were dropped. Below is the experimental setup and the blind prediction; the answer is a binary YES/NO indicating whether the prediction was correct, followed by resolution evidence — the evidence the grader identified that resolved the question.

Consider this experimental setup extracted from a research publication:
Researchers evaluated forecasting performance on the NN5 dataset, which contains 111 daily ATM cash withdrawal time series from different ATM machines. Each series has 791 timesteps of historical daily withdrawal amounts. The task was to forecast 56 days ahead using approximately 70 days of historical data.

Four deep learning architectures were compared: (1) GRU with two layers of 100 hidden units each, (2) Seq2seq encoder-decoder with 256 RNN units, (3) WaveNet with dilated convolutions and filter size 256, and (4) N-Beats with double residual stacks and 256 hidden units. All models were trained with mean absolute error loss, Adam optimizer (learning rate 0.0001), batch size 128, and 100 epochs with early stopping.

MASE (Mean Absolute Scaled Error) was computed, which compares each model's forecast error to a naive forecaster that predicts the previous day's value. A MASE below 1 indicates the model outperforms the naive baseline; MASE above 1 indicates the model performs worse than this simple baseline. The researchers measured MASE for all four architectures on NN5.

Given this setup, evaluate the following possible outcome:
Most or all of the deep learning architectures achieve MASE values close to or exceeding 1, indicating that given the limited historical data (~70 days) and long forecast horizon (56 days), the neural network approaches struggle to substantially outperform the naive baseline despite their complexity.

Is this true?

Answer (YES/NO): NO